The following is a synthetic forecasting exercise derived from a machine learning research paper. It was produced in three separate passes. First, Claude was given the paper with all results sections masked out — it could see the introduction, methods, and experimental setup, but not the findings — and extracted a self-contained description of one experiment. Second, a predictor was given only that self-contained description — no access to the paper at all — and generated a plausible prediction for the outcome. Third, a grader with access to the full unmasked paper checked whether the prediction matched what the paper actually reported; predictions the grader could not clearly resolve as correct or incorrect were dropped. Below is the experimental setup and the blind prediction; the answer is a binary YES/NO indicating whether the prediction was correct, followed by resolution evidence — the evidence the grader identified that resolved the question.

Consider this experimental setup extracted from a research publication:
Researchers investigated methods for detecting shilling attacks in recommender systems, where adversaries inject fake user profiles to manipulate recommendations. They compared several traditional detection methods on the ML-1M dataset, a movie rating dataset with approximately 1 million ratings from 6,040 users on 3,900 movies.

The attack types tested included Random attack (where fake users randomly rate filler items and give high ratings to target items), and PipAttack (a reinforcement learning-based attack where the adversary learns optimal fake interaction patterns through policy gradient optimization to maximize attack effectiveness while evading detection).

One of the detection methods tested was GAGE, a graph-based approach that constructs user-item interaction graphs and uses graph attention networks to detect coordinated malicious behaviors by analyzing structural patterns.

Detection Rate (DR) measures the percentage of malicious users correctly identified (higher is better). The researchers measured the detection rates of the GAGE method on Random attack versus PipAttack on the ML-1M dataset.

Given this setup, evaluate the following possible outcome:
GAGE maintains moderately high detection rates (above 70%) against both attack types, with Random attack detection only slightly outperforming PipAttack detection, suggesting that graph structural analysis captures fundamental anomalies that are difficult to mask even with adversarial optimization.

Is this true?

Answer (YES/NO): NO